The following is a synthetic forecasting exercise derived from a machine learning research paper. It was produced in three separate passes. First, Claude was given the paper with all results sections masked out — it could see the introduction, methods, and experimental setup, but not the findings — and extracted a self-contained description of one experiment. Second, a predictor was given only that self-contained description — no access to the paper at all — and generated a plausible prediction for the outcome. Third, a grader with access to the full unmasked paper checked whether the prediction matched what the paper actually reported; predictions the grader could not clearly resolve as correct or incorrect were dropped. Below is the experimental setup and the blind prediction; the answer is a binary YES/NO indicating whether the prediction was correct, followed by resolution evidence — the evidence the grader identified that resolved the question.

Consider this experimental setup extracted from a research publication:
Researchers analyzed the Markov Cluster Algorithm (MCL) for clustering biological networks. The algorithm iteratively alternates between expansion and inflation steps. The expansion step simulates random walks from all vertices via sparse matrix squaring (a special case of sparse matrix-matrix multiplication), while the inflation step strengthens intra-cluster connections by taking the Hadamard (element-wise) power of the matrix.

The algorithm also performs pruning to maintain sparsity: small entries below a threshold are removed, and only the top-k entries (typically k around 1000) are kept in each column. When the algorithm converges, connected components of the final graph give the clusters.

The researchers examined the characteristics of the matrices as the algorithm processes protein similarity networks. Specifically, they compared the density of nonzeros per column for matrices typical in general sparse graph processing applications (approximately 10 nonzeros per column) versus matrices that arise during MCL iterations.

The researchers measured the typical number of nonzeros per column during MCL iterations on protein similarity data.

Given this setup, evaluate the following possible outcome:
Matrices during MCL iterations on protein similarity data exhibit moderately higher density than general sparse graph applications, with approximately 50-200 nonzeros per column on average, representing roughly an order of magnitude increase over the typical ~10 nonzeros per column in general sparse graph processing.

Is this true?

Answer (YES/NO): NO